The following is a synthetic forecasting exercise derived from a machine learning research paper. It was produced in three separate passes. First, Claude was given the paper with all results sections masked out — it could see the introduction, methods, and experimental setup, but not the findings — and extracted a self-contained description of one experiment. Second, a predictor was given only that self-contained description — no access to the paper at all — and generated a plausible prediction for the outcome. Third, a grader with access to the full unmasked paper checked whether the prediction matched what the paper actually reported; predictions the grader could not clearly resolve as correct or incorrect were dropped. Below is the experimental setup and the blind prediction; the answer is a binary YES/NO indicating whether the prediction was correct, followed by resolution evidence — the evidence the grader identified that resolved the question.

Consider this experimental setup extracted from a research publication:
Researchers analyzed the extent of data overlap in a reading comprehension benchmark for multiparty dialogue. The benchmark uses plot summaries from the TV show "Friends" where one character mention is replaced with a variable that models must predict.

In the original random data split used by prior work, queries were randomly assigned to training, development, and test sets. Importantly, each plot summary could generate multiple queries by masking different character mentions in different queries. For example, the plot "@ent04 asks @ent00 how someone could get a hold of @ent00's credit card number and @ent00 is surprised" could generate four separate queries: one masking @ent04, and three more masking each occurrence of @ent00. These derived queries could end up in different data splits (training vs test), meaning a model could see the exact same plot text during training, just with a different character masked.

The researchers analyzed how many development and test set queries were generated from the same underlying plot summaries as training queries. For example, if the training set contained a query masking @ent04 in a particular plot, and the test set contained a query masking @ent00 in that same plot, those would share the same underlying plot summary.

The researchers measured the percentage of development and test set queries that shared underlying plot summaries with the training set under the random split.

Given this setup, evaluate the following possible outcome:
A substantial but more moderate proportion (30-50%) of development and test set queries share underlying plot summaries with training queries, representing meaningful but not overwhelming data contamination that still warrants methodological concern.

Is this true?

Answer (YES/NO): NO